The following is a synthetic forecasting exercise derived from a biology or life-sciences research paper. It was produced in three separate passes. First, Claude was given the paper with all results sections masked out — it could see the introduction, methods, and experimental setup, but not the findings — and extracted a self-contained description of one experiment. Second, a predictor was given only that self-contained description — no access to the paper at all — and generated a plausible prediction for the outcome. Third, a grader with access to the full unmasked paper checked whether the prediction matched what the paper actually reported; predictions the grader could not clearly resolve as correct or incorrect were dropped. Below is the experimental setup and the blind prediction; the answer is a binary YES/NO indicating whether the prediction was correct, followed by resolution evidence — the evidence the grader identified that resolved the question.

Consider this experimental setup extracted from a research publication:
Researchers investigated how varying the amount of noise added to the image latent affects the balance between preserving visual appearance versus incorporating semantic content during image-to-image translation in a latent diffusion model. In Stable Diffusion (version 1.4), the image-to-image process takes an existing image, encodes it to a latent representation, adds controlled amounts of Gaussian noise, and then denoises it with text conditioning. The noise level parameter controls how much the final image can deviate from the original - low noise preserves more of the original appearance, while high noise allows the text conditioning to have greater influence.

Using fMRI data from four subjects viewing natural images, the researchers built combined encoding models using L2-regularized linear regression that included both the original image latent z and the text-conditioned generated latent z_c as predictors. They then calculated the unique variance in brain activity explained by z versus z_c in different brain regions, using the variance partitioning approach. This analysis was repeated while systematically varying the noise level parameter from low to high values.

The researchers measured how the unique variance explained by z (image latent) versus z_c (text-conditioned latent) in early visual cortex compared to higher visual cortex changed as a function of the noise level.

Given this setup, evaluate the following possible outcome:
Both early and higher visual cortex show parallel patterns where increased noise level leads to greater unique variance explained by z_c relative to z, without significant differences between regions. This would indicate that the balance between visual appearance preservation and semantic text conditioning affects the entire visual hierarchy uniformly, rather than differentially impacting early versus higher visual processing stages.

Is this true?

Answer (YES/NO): NO